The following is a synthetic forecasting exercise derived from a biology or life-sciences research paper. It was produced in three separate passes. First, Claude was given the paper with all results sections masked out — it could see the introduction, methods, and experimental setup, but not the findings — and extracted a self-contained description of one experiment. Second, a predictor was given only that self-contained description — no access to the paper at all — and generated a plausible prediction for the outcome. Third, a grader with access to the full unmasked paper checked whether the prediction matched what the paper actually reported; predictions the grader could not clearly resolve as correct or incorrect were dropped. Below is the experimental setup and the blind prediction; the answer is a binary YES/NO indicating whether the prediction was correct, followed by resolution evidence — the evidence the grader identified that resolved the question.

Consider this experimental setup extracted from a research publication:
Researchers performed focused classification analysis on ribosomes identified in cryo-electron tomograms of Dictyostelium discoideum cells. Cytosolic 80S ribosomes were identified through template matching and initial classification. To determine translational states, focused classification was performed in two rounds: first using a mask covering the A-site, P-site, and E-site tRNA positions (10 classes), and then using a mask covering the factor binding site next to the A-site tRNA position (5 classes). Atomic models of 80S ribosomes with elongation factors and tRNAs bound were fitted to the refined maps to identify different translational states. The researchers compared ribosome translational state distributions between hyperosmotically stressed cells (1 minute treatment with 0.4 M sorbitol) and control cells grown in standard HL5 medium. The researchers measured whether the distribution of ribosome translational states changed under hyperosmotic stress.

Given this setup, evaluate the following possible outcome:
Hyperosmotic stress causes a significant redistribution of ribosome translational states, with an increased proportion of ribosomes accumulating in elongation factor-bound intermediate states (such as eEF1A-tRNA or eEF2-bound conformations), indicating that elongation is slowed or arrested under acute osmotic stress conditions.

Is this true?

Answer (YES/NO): NO